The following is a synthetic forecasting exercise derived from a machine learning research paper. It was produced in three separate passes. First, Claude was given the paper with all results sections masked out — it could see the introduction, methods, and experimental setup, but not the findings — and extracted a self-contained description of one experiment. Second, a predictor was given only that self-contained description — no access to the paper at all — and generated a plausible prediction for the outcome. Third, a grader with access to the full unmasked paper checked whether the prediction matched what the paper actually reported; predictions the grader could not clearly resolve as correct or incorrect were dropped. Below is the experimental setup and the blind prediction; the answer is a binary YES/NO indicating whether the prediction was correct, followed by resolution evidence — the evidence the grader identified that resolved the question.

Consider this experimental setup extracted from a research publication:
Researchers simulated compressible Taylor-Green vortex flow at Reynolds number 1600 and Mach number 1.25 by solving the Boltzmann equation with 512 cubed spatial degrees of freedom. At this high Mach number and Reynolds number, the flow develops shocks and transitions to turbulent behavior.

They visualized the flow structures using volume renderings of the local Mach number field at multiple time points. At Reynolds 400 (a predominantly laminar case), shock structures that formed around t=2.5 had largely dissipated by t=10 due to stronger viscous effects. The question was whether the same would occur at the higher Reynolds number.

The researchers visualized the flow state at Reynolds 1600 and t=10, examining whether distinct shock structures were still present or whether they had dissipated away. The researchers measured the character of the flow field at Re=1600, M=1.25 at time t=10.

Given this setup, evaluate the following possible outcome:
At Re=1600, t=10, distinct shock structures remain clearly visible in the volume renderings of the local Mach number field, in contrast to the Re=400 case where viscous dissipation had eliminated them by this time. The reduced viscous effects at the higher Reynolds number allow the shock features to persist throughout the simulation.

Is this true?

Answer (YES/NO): NO